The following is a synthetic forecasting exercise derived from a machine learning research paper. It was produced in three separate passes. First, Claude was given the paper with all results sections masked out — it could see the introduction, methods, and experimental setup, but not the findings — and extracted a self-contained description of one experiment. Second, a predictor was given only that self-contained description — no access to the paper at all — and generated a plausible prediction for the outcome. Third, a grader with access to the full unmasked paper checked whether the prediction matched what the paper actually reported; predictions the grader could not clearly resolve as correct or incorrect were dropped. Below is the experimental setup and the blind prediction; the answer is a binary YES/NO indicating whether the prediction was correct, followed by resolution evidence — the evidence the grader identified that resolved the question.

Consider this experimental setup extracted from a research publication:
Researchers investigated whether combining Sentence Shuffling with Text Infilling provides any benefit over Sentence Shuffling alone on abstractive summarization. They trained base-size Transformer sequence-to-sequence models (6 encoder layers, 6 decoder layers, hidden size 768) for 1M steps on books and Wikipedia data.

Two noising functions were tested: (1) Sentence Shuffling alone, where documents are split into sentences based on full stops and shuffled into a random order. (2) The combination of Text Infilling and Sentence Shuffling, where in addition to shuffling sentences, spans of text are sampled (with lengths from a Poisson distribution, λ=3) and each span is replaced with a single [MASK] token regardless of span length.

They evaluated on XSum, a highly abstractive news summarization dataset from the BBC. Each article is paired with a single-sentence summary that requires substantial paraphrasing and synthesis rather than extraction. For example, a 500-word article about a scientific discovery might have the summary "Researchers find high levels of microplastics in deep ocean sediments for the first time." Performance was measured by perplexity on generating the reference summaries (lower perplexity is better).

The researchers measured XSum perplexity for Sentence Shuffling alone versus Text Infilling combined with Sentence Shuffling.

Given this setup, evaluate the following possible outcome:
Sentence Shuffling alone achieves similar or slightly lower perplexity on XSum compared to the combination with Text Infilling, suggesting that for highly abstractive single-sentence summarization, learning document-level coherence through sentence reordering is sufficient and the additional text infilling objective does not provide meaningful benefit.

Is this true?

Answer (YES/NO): NO